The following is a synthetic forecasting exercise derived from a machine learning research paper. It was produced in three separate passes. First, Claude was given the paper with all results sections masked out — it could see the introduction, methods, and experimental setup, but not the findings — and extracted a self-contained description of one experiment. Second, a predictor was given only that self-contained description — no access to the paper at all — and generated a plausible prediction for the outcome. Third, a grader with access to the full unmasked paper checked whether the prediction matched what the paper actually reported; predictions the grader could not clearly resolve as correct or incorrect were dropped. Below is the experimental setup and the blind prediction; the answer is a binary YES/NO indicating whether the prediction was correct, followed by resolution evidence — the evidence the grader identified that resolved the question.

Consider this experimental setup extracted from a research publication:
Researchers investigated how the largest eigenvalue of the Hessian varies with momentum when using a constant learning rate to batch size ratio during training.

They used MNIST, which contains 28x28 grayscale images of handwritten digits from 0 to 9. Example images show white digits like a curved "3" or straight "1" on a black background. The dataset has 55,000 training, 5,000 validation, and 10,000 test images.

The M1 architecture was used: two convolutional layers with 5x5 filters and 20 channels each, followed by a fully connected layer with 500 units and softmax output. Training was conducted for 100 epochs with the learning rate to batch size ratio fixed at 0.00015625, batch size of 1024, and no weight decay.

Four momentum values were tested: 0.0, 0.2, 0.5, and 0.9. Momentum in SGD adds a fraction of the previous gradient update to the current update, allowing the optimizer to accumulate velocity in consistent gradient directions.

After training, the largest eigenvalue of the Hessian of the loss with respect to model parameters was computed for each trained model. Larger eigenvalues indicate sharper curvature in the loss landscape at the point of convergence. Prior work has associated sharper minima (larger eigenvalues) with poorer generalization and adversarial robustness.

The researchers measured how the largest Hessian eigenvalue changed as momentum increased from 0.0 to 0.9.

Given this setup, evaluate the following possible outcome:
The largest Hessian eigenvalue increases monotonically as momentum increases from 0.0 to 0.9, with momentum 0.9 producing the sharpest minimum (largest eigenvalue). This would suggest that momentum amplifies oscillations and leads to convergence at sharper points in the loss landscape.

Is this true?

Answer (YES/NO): NO